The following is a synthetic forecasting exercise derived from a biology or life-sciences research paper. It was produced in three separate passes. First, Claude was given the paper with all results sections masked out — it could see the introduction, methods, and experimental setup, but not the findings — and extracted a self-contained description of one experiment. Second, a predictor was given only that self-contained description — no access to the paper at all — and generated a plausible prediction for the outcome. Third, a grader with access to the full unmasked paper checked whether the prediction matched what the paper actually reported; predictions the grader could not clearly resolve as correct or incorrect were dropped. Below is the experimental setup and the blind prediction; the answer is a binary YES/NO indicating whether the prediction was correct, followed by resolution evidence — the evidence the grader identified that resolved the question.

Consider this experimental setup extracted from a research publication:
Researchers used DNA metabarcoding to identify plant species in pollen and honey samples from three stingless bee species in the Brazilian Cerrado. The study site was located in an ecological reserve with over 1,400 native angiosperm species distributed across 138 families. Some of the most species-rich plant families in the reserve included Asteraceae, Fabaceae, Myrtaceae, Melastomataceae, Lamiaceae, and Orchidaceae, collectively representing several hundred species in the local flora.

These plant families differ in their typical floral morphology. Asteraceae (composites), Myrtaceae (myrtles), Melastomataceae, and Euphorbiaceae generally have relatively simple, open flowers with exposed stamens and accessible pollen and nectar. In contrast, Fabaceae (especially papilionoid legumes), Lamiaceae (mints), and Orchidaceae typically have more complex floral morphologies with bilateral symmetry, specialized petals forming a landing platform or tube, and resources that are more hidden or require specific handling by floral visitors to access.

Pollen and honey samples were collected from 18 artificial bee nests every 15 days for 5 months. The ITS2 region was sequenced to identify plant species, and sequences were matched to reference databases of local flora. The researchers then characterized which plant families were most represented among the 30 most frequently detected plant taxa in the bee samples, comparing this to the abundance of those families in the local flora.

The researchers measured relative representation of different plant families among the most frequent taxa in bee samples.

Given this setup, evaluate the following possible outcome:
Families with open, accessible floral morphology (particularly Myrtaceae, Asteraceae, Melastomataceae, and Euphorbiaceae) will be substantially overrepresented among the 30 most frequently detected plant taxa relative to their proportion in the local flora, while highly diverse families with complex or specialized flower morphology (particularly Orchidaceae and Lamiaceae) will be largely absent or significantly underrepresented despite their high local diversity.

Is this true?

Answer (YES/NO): YES